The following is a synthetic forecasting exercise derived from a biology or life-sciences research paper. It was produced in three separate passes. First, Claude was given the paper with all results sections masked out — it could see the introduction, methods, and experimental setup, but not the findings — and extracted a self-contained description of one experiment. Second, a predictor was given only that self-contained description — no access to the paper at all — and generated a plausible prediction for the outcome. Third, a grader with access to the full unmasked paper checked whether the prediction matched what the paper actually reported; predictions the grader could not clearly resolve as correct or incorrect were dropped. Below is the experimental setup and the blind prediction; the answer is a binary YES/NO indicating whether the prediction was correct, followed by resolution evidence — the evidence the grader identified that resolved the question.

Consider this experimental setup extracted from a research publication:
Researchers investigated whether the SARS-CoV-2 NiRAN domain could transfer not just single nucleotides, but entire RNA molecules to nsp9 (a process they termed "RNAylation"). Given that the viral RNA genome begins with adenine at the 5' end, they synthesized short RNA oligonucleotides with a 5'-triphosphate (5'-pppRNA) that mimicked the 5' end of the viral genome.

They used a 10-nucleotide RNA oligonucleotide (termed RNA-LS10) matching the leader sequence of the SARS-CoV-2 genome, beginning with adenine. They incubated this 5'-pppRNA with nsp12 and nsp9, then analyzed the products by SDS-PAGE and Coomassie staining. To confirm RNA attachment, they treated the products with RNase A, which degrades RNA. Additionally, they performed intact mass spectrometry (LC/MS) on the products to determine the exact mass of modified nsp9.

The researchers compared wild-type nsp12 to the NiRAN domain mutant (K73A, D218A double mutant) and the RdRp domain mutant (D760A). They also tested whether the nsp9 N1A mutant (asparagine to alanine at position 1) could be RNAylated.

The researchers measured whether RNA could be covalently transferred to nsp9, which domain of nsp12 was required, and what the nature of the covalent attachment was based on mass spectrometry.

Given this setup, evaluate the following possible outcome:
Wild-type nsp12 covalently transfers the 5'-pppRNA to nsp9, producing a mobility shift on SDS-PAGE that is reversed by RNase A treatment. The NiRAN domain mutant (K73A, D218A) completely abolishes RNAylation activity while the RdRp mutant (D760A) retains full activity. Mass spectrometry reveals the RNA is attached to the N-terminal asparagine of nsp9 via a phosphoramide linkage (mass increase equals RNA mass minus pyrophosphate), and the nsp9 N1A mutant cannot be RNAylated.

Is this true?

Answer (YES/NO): NO